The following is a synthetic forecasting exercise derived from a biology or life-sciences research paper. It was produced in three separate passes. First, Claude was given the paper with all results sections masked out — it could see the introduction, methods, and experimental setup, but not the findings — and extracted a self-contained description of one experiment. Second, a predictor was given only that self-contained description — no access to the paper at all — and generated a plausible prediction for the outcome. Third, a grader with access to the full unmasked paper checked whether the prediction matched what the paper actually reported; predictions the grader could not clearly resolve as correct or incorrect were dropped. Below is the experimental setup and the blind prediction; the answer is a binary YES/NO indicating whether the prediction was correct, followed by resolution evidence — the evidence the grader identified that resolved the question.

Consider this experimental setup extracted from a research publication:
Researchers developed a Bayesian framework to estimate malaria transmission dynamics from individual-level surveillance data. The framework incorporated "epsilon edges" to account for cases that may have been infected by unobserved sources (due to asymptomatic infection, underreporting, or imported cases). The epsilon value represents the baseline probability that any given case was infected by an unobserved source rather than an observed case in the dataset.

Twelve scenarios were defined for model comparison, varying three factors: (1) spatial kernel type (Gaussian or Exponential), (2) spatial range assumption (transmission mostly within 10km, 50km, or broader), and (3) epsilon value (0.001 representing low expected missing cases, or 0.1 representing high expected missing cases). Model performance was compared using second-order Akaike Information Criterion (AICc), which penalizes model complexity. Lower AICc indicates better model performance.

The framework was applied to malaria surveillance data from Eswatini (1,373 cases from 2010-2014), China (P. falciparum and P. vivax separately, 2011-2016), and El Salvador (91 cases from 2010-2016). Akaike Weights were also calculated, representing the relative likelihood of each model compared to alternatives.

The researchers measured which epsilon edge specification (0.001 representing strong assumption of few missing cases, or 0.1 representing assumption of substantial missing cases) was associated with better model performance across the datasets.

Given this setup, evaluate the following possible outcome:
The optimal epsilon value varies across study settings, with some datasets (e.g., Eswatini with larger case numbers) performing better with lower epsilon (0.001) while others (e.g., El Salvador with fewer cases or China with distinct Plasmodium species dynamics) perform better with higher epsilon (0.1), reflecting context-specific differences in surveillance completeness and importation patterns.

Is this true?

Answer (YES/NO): NO